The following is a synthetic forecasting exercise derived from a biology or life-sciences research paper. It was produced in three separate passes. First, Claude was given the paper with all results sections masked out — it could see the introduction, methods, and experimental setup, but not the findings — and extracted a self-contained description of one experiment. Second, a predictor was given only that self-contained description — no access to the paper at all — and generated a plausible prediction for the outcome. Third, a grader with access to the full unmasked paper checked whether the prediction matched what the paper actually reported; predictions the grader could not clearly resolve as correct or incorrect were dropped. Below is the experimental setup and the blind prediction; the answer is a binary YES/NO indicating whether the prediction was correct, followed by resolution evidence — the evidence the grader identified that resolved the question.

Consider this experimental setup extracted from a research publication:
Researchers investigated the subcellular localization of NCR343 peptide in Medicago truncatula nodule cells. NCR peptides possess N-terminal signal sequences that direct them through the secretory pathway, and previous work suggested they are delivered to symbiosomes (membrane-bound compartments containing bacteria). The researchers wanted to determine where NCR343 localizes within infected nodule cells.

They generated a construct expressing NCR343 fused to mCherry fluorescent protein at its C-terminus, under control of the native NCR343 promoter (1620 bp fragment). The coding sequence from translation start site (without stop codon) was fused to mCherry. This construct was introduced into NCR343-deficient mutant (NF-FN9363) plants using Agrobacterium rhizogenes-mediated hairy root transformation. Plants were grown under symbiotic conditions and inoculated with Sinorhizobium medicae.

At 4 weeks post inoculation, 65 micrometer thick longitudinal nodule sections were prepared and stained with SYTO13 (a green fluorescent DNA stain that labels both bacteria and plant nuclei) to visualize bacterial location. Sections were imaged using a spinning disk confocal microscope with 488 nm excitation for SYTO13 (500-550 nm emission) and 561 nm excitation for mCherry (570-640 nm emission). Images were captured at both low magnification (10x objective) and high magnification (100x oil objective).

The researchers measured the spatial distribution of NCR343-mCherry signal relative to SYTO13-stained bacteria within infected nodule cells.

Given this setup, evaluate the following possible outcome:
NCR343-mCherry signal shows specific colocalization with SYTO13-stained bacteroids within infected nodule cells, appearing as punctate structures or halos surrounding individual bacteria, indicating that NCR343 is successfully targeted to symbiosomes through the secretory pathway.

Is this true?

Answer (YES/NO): YES